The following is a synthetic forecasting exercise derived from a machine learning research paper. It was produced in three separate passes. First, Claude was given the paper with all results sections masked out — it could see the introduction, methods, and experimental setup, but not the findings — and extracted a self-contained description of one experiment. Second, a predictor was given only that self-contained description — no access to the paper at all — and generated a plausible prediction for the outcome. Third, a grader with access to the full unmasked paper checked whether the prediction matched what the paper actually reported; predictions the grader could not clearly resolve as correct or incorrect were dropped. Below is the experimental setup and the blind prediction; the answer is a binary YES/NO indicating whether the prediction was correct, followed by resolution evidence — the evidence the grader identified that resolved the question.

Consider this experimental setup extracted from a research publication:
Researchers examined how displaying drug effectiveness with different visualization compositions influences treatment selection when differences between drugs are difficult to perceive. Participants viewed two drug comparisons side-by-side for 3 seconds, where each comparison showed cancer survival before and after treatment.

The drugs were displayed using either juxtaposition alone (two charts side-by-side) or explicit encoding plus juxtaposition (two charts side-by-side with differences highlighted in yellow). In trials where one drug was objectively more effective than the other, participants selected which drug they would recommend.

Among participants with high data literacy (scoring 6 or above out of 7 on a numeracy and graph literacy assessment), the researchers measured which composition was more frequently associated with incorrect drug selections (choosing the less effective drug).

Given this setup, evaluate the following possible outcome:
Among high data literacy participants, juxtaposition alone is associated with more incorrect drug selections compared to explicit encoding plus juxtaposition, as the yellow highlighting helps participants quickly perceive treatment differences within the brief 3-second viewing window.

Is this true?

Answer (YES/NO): NO